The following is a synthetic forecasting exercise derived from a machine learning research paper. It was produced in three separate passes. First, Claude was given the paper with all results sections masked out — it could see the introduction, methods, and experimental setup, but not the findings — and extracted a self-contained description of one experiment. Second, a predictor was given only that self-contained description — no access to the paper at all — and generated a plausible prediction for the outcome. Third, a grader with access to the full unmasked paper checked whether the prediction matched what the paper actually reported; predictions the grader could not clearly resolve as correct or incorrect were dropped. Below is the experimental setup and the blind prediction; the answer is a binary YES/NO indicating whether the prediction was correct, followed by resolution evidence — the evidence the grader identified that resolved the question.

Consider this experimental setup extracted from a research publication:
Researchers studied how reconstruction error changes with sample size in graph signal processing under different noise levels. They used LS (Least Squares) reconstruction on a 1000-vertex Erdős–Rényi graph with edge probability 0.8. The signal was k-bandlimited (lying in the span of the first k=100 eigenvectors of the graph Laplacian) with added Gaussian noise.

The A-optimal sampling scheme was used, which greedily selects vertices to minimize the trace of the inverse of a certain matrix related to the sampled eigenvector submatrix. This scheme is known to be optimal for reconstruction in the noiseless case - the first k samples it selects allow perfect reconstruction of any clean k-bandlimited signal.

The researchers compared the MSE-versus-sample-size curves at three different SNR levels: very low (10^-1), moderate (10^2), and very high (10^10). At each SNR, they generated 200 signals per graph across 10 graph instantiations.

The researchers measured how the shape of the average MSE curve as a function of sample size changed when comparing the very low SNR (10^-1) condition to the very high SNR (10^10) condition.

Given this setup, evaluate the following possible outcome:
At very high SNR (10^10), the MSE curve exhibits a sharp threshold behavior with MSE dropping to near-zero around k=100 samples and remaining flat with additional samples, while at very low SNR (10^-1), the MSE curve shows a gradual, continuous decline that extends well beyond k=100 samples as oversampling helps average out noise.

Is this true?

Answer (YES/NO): NO